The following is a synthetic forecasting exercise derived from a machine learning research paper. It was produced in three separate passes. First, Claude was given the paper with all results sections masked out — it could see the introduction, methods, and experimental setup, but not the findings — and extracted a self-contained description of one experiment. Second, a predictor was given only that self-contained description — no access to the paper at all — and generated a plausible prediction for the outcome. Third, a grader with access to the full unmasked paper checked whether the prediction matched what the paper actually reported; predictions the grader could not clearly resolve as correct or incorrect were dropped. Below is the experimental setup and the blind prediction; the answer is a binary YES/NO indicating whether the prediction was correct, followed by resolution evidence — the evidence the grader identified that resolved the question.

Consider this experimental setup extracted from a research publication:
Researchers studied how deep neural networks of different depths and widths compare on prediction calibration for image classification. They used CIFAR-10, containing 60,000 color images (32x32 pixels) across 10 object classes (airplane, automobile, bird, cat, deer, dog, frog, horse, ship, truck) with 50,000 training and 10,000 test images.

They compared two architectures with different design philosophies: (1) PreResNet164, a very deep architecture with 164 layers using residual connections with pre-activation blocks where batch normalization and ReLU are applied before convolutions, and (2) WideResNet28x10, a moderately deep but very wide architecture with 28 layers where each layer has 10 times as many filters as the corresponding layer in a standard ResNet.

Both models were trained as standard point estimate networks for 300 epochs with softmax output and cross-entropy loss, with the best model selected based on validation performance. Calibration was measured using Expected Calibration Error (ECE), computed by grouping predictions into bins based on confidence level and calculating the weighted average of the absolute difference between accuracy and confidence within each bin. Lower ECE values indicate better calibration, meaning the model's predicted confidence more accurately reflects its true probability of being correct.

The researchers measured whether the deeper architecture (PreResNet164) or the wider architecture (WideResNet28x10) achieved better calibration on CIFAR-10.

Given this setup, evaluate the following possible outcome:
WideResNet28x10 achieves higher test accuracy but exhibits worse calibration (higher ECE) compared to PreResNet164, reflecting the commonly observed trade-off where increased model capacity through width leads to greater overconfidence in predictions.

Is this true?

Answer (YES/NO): NO